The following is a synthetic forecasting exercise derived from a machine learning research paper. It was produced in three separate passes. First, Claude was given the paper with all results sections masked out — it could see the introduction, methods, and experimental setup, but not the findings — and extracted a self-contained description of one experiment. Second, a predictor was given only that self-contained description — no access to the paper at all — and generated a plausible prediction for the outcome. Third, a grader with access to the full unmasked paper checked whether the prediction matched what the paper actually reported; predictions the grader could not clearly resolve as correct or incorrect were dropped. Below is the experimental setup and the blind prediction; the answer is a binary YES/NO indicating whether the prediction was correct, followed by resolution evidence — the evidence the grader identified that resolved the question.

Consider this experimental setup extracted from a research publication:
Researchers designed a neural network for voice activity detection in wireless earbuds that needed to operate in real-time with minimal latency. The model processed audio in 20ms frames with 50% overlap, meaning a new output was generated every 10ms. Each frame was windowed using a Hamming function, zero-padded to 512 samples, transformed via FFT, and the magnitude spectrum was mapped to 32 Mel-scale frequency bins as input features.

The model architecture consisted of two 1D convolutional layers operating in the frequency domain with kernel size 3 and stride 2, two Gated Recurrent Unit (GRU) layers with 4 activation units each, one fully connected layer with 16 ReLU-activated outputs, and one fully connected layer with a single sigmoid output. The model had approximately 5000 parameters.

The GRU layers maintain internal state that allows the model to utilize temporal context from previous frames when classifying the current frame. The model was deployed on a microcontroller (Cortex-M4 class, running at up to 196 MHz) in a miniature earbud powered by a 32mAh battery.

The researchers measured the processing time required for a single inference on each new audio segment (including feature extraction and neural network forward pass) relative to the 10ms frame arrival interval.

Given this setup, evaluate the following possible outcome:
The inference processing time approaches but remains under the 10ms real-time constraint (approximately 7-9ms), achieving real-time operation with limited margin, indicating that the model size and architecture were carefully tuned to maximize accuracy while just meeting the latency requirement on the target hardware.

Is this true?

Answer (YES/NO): NO